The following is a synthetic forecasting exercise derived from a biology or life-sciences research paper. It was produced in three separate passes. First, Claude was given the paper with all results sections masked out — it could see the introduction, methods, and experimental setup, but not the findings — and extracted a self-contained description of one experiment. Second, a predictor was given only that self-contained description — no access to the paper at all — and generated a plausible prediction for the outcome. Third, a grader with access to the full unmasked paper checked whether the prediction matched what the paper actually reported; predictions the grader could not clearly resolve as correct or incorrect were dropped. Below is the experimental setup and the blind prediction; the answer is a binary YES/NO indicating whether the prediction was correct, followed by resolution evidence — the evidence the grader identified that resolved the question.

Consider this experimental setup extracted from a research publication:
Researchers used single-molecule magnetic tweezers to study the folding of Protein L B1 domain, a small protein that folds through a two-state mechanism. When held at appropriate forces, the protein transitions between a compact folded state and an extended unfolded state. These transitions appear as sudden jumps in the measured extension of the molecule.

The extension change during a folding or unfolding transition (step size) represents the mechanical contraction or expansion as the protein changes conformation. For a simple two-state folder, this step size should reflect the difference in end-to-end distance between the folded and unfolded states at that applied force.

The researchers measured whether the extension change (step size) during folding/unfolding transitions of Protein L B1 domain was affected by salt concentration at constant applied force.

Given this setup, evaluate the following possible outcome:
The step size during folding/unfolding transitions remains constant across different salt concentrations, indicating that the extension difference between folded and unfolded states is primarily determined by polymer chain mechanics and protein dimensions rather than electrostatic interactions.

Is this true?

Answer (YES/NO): NO